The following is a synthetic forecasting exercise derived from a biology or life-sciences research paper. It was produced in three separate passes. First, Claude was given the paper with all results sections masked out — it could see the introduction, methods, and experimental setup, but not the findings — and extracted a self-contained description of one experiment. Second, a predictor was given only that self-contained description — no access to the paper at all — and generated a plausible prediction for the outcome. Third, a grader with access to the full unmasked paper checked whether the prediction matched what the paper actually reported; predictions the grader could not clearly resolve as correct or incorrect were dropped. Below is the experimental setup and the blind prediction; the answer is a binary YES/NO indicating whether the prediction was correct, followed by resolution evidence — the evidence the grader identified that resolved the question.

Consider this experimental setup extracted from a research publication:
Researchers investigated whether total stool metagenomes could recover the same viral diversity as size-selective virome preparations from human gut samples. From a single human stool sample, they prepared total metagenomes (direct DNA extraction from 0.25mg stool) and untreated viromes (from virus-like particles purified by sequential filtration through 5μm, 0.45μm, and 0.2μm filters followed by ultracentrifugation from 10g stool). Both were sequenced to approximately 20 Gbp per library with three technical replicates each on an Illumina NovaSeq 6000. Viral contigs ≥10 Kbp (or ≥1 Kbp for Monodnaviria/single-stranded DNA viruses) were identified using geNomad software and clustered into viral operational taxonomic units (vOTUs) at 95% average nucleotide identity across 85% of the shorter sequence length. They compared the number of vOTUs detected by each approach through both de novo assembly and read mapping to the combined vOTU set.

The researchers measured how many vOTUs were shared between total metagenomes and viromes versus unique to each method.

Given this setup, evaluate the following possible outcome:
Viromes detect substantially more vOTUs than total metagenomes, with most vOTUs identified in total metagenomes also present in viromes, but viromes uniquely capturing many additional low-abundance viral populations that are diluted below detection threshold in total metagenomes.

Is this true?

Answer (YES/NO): NO